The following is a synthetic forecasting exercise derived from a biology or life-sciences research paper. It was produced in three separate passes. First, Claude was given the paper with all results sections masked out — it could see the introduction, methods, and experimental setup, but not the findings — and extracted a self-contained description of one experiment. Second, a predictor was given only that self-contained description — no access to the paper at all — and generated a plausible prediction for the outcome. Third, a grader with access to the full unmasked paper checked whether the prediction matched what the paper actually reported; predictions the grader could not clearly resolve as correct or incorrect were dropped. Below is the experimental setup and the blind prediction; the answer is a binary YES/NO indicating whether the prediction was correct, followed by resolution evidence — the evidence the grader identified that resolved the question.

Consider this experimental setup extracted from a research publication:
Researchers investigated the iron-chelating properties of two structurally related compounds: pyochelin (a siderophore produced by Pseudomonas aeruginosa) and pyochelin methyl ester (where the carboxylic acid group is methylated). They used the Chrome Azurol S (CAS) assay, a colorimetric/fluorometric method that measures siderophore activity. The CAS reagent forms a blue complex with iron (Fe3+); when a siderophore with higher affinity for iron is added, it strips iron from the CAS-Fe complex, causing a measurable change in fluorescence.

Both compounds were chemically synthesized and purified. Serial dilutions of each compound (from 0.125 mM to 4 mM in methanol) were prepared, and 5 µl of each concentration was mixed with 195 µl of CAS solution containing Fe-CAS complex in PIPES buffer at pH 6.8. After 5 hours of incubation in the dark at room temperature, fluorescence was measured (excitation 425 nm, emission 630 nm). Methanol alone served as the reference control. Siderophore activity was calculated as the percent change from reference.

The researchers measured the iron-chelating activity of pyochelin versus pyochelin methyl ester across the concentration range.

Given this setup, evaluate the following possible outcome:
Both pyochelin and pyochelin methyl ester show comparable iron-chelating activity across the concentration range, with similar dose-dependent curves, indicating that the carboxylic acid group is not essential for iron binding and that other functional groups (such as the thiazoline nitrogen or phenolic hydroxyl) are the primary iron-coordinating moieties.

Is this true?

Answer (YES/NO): NO